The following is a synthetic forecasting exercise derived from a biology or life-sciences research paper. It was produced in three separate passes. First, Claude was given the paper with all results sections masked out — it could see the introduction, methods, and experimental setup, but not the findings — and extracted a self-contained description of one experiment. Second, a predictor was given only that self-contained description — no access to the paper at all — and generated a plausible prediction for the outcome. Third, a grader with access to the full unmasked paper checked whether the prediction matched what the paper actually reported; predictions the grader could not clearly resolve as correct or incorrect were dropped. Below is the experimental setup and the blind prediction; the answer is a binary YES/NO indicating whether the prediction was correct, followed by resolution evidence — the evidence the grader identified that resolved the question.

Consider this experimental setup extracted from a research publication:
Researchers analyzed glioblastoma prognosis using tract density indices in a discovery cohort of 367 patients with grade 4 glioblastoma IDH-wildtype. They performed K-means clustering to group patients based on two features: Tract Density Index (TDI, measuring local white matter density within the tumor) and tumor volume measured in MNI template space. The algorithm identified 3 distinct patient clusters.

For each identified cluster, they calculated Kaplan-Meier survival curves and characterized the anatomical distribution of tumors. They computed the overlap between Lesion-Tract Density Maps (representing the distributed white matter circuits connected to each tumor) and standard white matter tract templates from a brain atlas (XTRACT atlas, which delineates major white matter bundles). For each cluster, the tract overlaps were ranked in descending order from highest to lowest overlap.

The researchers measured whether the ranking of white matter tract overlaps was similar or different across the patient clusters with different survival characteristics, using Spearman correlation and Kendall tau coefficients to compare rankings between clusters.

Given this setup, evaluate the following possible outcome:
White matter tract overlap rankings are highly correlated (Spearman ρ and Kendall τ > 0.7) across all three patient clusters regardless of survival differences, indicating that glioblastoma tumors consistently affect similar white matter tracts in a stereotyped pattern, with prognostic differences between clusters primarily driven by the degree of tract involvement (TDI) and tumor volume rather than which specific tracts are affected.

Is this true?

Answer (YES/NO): NO